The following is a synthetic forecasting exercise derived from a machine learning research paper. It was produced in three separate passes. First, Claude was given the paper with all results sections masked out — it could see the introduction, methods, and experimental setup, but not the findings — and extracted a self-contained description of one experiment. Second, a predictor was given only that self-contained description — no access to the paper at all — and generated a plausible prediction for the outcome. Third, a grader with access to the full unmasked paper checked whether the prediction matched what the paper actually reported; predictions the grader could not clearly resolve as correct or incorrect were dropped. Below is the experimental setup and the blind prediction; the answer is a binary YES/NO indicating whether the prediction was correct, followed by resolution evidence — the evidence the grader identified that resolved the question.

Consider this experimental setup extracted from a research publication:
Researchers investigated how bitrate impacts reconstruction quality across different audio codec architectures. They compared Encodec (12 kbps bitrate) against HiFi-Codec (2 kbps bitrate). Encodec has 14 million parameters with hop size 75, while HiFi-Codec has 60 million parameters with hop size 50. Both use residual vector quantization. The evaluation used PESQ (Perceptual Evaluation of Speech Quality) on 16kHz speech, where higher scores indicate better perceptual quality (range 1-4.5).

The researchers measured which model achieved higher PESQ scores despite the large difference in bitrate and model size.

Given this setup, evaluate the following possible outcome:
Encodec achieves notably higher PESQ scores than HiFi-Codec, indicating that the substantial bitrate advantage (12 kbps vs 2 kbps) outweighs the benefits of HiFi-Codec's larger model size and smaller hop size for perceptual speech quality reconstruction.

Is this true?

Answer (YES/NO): YES